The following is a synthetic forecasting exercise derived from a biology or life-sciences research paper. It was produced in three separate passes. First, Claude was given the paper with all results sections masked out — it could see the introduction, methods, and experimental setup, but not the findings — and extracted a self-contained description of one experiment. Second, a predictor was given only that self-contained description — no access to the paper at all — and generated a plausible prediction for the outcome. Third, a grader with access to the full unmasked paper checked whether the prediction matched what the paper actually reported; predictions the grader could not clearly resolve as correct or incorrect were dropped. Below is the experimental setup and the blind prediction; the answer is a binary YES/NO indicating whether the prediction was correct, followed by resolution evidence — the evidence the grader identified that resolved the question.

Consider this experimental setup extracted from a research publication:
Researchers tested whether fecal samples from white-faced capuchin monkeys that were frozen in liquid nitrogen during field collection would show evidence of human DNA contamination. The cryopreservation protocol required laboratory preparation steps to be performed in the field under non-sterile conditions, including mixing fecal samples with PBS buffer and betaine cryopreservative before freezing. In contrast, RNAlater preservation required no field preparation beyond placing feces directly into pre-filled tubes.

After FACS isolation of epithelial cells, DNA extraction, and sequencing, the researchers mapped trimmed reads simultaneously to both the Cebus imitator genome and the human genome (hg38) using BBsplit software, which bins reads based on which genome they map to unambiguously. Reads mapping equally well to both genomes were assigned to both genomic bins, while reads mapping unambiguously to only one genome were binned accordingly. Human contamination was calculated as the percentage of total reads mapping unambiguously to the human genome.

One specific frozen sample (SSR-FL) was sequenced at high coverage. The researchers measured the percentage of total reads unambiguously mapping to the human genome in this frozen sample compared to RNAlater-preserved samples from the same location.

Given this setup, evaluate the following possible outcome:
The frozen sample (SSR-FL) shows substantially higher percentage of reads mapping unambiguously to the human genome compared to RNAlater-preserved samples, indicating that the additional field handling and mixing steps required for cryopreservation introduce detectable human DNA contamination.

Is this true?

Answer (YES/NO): YES